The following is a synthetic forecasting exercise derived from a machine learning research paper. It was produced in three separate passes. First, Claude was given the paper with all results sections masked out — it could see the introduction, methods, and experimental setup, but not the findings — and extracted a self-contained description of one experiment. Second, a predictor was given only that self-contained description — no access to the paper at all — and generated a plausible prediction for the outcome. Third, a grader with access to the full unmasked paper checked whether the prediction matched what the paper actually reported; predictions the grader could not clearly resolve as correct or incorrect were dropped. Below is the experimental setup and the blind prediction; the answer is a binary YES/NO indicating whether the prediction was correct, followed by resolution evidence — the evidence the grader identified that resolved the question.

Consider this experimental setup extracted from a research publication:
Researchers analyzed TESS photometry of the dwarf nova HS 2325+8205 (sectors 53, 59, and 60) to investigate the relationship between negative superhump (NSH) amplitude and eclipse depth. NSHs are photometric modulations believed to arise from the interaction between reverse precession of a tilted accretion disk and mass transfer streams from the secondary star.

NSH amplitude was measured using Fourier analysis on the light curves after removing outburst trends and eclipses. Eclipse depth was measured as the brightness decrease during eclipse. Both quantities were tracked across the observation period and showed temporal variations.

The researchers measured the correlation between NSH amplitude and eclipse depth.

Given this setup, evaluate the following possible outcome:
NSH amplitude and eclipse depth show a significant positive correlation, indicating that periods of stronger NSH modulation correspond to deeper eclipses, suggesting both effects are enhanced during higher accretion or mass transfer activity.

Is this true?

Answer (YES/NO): YES